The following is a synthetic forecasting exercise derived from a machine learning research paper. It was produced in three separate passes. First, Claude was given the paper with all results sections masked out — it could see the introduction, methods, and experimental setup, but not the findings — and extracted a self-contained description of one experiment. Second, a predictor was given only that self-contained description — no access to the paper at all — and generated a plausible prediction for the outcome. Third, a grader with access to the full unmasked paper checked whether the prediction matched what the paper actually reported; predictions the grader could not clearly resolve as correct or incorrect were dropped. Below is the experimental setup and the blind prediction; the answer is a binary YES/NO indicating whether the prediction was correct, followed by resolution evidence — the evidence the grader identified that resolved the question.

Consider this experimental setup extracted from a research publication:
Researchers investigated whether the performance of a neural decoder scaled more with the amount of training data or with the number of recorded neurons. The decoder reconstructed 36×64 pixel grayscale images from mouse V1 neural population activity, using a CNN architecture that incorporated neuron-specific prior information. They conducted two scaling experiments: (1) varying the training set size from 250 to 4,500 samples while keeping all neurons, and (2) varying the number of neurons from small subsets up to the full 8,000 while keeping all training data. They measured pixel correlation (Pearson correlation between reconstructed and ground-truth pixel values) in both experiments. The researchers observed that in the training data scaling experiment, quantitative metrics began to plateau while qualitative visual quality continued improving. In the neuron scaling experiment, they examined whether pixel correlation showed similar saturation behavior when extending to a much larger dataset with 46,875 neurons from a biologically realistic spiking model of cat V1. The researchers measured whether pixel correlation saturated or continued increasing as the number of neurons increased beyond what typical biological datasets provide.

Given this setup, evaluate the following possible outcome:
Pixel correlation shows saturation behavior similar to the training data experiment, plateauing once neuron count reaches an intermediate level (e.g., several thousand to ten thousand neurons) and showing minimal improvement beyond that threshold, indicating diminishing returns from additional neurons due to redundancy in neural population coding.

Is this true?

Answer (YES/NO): NO